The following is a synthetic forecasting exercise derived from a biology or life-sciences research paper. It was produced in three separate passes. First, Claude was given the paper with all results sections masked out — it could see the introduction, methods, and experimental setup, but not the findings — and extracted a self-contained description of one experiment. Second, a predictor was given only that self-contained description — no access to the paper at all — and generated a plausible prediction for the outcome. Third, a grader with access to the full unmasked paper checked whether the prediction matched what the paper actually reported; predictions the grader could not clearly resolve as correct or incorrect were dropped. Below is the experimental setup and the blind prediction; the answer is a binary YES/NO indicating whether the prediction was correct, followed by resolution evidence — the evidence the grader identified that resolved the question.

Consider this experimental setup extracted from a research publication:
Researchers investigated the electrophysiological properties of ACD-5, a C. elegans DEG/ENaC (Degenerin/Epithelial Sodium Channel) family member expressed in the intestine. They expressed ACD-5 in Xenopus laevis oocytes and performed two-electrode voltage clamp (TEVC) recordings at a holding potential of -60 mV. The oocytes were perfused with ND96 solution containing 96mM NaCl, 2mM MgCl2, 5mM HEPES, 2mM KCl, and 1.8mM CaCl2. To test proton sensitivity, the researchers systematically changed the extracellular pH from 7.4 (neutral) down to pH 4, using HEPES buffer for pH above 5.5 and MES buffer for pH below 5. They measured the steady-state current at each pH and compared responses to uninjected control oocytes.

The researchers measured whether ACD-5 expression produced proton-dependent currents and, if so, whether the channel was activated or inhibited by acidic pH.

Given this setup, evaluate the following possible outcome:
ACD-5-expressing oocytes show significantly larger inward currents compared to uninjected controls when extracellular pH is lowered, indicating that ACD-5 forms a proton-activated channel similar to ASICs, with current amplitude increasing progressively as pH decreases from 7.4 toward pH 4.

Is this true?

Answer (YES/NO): NO